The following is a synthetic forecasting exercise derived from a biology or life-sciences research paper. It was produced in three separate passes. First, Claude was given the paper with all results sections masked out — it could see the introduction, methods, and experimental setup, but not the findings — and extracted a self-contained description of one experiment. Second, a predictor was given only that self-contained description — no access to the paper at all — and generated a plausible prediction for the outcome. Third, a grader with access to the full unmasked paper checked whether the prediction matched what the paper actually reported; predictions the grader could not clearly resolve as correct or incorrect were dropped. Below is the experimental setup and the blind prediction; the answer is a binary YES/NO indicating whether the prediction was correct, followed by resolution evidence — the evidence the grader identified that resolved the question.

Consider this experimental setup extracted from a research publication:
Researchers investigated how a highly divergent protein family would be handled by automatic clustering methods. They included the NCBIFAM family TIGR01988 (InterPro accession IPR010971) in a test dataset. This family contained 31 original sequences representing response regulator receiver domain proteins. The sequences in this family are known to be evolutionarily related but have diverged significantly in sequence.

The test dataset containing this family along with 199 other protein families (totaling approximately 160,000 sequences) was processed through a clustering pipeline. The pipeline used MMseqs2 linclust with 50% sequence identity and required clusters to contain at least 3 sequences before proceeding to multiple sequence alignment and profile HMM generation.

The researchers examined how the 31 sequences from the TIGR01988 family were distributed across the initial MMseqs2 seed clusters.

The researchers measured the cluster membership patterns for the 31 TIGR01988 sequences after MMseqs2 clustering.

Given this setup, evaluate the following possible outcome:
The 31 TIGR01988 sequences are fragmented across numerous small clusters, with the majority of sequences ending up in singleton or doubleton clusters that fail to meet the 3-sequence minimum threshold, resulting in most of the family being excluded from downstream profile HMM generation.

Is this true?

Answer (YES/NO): YES